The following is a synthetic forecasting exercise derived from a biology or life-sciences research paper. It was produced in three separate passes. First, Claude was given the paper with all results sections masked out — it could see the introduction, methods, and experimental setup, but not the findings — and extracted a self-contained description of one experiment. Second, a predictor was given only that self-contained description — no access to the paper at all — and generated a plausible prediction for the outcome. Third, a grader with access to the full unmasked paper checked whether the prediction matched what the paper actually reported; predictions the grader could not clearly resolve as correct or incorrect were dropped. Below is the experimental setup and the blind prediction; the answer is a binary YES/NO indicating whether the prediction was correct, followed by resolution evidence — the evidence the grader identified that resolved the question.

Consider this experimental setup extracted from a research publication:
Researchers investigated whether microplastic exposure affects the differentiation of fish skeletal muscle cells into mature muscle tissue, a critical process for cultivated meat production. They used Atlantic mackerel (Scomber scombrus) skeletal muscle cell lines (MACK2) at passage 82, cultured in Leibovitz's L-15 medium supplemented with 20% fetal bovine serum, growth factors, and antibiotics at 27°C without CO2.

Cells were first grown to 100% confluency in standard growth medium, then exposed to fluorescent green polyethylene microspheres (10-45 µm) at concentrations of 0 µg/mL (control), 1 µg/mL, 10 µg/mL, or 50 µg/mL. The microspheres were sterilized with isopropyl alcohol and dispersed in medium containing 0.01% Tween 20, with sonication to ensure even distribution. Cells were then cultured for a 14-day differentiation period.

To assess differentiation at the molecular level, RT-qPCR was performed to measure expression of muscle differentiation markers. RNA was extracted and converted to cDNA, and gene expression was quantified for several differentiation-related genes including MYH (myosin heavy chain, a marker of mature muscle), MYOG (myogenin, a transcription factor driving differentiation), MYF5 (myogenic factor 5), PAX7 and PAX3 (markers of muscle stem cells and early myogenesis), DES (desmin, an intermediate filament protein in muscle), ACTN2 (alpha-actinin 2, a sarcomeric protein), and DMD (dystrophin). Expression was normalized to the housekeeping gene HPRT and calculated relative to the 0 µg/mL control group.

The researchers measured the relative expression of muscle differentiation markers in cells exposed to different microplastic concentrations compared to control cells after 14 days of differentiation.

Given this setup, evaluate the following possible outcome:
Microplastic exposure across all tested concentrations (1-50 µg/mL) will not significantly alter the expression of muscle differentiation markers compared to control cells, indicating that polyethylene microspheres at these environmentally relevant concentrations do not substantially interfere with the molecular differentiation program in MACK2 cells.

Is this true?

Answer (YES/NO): YES